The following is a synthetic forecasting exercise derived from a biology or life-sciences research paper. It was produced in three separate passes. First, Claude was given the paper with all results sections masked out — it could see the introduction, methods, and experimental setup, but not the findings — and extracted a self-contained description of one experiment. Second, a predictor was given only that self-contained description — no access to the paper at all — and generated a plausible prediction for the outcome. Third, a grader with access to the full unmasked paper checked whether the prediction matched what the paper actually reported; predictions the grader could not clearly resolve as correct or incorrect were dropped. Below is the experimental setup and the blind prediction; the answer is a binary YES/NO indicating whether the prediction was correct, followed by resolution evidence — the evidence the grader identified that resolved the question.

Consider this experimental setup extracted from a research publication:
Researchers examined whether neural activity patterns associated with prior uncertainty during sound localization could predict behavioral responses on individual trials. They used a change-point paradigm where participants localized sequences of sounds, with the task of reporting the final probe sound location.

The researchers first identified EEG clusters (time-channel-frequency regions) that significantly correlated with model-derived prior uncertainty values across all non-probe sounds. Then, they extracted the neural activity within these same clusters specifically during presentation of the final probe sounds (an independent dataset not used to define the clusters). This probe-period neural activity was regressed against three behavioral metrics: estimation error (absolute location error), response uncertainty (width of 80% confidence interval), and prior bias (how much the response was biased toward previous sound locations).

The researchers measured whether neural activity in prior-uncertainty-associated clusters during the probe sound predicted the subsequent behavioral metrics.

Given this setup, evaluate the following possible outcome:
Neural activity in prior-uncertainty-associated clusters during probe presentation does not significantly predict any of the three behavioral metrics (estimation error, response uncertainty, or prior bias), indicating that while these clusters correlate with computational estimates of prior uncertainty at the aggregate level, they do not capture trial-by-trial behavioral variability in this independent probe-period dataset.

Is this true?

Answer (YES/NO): NO